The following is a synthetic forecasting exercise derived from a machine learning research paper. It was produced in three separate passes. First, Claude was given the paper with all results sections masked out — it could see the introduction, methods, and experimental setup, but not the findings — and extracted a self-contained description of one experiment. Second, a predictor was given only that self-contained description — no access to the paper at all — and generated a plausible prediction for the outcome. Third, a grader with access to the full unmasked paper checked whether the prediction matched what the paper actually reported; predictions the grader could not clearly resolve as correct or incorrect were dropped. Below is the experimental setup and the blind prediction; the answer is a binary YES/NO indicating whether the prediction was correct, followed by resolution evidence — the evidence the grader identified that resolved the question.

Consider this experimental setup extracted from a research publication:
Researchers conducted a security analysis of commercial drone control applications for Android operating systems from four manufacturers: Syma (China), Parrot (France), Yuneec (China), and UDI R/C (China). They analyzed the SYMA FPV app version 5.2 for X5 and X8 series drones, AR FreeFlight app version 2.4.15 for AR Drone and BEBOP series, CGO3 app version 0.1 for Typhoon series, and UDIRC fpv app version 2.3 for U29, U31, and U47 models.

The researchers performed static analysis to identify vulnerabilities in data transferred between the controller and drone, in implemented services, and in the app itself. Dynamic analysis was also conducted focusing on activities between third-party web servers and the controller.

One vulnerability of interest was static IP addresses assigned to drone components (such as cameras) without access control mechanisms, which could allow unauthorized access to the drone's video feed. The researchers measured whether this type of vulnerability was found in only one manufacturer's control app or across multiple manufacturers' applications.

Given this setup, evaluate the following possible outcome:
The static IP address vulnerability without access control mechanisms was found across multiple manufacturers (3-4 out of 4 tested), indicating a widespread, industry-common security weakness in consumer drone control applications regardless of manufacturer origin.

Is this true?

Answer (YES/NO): YES